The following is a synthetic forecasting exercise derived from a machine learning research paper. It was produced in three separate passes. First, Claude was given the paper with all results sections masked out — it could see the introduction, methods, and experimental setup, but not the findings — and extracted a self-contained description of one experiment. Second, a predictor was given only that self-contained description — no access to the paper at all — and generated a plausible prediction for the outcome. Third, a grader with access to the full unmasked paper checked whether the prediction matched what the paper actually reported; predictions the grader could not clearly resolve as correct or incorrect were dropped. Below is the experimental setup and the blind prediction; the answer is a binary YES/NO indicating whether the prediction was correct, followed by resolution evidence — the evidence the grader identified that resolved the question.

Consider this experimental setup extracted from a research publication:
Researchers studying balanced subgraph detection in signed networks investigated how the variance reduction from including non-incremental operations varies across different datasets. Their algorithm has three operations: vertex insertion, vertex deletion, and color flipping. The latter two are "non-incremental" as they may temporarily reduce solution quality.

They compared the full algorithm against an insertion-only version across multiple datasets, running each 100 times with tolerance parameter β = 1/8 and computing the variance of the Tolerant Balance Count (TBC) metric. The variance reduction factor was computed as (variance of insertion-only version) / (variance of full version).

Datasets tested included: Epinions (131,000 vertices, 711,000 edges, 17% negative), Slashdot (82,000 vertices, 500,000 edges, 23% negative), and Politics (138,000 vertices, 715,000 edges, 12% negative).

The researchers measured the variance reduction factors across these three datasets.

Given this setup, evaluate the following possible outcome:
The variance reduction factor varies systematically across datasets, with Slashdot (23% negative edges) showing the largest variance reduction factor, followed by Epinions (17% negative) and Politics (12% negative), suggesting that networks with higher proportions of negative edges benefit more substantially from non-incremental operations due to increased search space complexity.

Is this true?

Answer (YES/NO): NO